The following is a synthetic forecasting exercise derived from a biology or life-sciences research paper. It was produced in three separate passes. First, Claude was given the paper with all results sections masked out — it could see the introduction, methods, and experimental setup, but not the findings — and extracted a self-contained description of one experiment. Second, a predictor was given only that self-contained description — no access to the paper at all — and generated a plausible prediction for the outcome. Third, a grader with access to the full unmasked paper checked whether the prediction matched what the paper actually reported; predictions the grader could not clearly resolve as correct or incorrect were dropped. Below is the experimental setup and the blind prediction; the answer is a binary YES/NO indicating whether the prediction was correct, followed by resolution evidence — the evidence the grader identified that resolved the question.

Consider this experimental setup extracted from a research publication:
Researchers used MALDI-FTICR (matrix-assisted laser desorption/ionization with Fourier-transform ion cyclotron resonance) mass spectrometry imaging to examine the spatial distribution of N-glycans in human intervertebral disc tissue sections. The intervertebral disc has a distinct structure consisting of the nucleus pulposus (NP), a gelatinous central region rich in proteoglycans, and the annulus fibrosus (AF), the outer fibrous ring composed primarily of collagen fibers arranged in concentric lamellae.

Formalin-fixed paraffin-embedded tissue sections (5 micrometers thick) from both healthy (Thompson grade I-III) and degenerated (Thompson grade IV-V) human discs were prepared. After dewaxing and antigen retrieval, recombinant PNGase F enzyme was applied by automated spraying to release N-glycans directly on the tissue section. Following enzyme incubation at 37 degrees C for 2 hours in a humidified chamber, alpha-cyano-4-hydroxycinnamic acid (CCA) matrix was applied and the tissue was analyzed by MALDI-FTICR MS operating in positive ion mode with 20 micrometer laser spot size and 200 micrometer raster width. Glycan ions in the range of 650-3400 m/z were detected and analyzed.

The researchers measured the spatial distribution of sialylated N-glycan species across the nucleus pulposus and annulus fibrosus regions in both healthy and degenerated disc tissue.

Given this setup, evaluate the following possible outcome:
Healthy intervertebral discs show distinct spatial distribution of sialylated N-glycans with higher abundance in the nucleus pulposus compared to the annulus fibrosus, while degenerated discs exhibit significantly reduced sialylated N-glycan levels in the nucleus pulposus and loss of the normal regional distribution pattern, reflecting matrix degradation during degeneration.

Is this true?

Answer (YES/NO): NO